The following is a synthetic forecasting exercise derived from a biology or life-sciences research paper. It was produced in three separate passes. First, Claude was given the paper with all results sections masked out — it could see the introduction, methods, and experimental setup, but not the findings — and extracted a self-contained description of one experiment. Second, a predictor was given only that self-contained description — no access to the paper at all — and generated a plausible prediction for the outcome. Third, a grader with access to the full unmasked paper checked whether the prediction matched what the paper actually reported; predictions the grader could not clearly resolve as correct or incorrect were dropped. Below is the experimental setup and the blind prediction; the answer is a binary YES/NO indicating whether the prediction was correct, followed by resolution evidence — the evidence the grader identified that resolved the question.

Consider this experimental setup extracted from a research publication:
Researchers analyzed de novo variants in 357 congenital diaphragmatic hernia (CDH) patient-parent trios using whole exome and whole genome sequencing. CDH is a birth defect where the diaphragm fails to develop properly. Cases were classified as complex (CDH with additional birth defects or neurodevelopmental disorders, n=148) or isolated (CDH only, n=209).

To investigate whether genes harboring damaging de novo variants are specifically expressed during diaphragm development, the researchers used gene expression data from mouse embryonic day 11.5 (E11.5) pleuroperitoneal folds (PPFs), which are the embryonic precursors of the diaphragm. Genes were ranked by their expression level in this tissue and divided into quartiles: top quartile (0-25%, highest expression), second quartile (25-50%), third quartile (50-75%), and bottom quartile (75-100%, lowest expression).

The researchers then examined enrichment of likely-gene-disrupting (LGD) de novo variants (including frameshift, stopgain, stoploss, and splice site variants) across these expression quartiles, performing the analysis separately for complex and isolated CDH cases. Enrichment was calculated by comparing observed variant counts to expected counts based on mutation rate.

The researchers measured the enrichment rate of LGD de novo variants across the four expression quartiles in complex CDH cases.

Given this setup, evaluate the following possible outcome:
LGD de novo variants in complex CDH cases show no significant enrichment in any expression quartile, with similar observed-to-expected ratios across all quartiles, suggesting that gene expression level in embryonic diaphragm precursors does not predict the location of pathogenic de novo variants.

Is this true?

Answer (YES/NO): NO